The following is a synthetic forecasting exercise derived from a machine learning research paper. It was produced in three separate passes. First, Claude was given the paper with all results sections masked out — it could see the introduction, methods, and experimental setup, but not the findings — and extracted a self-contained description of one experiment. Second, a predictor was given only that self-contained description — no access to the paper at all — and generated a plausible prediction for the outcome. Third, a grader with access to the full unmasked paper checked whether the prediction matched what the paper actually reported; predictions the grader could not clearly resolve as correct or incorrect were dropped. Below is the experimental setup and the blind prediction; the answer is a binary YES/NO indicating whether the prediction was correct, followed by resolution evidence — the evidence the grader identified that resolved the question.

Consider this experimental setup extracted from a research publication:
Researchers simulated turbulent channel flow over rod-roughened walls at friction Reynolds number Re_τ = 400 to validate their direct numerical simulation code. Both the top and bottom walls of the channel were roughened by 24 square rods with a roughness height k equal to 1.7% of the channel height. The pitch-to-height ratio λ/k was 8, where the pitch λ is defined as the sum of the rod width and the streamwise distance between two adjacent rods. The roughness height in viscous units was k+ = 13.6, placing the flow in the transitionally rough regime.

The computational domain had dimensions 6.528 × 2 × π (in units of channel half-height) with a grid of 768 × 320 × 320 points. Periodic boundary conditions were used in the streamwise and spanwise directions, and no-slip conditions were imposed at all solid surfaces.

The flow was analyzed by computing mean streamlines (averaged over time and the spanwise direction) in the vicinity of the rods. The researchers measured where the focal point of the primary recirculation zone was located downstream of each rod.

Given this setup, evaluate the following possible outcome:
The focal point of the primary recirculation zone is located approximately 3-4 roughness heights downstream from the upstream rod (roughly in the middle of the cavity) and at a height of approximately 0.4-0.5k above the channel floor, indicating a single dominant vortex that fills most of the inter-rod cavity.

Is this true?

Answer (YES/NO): NO